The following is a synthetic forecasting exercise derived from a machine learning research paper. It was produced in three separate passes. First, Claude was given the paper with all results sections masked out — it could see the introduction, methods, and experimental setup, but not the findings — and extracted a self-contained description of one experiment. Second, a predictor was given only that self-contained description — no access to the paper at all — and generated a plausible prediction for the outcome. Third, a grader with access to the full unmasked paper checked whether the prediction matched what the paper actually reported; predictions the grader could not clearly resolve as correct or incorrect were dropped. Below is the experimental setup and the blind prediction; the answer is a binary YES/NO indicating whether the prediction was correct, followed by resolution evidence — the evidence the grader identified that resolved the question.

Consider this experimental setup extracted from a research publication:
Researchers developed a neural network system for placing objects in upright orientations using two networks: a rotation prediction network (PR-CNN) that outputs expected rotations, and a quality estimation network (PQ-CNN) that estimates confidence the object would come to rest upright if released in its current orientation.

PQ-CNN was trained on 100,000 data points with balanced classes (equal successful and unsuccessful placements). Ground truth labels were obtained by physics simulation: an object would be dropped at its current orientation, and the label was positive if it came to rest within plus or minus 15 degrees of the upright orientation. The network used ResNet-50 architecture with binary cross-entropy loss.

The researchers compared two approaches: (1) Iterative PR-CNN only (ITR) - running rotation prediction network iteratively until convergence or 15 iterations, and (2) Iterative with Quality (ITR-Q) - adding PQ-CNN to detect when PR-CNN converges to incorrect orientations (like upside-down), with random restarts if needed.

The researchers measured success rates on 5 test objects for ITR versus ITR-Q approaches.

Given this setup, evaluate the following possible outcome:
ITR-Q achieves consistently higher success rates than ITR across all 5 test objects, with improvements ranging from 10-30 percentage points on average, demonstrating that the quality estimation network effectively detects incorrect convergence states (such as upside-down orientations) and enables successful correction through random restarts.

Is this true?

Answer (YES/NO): NO